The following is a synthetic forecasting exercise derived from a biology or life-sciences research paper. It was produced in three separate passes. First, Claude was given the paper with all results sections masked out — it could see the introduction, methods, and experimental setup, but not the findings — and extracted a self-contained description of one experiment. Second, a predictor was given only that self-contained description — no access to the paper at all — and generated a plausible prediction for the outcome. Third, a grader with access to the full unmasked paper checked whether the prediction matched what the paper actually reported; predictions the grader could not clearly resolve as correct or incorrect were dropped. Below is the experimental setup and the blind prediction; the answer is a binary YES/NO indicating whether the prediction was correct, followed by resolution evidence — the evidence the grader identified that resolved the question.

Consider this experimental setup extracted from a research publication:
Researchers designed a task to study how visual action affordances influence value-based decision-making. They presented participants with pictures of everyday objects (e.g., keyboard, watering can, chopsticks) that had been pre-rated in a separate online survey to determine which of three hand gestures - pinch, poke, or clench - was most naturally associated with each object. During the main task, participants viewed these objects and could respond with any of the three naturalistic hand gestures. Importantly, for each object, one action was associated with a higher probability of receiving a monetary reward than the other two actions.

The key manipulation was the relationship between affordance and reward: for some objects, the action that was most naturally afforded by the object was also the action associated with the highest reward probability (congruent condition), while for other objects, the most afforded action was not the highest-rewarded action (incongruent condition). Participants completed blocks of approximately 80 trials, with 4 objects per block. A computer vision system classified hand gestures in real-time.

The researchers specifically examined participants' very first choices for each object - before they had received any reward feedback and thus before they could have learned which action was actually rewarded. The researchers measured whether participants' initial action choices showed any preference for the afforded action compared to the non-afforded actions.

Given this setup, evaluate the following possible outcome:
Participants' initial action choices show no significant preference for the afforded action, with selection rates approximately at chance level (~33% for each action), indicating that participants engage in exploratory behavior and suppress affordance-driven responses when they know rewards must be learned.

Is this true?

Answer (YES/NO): NO